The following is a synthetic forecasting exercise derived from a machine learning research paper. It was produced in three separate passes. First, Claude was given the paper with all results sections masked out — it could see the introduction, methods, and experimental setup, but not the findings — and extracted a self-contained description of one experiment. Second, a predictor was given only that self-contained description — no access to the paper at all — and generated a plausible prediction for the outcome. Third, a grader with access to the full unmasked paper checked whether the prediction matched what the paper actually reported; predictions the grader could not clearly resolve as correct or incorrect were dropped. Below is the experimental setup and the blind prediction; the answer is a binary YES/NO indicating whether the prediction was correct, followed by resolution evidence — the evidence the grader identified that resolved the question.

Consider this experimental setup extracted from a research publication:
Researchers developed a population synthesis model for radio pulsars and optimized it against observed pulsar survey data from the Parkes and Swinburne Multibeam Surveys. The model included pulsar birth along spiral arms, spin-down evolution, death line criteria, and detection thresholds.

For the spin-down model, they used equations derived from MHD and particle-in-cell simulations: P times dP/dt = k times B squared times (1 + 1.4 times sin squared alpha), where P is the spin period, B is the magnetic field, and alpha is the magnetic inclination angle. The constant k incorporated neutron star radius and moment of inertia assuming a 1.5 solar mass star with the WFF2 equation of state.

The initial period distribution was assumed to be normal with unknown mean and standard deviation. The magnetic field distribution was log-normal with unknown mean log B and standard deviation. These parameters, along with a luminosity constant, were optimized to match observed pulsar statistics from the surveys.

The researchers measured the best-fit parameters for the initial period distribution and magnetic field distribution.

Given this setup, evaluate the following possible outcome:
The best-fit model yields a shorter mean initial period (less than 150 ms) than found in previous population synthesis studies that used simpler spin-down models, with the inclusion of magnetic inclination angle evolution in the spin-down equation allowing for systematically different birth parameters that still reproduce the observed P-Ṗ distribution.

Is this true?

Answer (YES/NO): NO